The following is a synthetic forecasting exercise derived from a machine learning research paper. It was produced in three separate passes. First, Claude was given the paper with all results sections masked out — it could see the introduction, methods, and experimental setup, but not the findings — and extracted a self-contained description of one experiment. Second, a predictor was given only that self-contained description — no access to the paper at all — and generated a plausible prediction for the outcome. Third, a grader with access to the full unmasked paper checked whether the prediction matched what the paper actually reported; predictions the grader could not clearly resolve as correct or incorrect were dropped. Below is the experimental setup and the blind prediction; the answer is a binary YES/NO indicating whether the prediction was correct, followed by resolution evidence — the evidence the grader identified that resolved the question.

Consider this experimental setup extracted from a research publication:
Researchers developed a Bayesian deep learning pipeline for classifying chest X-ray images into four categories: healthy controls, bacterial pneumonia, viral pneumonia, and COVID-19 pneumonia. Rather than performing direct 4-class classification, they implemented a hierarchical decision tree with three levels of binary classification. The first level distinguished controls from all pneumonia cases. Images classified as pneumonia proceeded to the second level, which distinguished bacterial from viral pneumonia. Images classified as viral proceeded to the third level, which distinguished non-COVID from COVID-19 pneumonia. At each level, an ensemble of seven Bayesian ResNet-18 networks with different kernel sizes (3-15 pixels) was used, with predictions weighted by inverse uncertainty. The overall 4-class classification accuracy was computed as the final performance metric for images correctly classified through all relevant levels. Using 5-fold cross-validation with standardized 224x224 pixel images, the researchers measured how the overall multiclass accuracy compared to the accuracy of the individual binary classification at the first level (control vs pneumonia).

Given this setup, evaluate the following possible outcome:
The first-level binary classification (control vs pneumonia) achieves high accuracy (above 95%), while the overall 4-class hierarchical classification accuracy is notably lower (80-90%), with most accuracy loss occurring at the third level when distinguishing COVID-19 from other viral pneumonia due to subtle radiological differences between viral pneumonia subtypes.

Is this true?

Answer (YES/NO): NO